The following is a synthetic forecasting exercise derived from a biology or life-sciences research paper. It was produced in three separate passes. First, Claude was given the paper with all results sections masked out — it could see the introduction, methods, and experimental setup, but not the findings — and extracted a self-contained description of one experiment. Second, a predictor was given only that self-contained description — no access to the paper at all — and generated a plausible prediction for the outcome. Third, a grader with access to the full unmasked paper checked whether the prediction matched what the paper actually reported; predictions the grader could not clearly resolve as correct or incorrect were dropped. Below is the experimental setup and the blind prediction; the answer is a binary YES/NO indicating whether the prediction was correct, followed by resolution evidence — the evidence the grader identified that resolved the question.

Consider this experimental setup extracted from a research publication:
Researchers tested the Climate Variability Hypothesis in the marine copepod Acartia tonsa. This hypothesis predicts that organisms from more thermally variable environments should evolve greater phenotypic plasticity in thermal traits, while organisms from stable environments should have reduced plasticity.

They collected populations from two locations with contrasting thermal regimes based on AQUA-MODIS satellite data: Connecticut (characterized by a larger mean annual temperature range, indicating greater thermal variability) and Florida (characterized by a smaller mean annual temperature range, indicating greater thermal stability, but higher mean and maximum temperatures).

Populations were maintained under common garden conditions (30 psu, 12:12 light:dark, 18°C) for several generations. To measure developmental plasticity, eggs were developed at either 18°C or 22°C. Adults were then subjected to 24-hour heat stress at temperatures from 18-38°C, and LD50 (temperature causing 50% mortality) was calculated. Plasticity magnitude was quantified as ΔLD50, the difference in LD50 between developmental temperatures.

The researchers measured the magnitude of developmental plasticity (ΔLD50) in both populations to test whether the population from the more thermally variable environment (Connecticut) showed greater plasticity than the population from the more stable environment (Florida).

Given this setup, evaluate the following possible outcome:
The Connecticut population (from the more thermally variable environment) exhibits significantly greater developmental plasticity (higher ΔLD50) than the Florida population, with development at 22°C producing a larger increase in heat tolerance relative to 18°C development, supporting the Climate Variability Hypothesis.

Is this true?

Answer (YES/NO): YES